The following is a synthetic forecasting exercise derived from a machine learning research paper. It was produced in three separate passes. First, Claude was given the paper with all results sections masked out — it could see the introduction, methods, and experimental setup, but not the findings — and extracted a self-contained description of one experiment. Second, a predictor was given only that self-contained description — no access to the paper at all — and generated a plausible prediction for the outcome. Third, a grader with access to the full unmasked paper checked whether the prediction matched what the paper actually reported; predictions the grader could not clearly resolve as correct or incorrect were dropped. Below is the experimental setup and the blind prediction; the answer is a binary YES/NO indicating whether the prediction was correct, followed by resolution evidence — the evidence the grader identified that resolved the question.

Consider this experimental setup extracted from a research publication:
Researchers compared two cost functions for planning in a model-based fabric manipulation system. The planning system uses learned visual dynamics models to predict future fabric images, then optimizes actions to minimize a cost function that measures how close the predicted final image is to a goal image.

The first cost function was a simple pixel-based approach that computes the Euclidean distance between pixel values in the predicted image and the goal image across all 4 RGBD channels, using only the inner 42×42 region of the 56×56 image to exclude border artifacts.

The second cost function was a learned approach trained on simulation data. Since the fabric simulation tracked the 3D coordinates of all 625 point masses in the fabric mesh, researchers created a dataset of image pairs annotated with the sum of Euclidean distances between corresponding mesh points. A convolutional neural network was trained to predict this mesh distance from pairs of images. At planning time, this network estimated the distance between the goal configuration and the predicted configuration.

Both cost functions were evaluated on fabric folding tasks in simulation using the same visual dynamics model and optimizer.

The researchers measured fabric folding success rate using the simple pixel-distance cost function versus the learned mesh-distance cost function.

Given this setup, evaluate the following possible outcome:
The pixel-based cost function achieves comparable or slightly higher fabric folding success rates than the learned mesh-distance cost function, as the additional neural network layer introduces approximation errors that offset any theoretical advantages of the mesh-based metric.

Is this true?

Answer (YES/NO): NO